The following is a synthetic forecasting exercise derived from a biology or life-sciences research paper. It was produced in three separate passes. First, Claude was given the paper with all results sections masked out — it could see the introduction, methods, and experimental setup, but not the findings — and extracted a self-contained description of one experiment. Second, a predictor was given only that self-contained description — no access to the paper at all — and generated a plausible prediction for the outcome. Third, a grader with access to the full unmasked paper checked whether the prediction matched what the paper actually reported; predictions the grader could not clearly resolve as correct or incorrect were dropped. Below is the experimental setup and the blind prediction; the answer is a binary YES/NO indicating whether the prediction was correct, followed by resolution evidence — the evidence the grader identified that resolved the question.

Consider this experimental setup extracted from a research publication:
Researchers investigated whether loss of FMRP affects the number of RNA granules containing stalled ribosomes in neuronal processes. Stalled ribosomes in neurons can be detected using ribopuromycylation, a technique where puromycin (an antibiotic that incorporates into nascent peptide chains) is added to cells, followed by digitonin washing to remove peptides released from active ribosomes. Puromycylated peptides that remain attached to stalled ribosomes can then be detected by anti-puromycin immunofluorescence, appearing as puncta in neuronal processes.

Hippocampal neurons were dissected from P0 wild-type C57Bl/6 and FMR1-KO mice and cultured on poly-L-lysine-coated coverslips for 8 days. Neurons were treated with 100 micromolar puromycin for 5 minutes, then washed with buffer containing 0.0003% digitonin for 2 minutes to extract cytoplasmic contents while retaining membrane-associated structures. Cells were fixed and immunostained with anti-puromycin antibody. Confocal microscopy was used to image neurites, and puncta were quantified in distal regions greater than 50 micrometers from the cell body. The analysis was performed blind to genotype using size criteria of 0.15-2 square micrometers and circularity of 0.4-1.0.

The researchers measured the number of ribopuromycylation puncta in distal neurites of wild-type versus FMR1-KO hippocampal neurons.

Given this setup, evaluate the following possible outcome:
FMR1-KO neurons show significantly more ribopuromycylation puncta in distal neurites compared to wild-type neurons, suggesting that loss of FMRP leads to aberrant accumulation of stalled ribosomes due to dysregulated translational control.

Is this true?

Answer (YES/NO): NO